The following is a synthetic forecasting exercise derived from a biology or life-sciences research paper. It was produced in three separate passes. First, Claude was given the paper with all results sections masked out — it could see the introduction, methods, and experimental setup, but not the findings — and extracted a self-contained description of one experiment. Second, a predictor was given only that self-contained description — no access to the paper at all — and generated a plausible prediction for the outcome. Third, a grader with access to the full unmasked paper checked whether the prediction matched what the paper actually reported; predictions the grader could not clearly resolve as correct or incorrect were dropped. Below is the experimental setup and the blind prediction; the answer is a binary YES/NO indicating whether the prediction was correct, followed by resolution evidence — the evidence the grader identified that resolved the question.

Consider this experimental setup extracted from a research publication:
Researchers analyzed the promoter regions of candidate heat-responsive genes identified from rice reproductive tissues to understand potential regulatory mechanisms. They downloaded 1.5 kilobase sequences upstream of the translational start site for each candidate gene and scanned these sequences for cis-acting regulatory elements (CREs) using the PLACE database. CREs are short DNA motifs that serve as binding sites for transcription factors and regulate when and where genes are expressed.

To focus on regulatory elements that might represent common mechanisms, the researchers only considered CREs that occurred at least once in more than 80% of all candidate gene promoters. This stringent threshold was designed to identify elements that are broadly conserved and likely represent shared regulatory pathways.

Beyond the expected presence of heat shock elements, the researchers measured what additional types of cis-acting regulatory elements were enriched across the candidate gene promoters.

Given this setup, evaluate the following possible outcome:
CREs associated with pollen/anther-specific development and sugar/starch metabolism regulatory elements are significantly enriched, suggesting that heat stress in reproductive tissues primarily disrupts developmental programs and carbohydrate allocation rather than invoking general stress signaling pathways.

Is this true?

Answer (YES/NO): NO